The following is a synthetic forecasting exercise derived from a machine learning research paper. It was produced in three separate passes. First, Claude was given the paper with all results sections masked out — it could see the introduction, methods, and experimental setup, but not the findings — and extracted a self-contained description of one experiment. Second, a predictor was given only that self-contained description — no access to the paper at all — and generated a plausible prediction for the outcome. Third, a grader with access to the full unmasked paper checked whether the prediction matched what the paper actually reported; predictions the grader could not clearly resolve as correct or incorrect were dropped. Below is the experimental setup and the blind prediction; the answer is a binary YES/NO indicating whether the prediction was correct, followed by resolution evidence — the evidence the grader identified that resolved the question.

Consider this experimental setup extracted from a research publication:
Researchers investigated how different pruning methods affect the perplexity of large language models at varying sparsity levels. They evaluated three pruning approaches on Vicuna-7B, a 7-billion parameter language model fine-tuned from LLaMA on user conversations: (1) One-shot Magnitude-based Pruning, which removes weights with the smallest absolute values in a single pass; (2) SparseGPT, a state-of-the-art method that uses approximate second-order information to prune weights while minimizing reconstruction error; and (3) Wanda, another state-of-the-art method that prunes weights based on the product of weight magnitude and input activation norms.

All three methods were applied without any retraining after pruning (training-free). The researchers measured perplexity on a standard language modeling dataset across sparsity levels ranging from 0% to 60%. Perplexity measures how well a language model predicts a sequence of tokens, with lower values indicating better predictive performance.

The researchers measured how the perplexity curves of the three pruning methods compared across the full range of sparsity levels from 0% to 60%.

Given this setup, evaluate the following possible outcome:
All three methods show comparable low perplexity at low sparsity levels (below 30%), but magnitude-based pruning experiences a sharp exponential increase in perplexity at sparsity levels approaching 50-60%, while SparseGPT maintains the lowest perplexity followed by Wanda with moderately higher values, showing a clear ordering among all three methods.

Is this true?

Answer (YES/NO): NO